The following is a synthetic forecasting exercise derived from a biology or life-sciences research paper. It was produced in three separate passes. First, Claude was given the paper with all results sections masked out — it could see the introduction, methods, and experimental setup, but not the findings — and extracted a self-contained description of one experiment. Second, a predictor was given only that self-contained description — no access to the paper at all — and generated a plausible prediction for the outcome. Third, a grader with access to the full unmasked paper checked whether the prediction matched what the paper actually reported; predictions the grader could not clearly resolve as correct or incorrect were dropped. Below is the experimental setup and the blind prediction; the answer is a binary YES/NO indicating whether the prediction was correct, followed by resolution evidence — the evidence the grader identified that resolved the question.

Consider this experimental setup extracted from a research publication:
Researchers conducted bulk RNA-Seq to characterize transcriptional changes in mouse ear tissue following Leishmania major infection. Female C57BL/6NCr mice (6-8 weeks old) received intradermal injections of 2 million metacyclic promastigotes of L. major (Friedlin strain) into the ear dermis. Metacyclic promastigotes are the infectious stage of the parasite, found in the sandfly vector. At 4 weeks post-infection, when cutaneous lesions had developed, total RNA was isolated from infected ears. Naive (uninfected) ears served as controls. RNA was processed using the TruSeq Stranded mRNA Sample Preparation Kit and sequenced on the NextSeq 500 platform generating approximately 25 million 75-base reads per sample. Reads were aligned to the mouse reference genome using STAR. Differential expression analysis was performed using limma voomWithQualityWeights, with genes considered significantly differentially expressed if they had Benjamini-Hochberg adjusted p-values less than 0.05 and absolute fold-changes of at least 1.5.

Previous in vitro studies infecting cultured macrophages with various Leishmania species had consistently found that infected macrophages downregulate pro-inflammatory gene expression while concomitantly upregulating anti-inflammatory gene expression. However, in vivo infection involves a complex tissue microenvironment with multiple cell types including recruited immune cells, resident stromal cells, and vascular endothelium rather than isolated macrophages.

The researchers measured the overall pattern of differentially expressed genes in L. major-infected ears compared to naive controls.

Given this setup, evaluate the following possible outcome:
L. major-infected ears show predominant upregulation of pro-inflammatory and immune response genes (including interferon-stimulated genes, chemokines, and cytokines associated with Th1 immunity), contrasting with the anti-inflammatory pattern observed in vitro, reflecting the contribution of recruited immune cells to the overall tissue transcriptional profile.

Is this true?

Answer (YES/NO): YES